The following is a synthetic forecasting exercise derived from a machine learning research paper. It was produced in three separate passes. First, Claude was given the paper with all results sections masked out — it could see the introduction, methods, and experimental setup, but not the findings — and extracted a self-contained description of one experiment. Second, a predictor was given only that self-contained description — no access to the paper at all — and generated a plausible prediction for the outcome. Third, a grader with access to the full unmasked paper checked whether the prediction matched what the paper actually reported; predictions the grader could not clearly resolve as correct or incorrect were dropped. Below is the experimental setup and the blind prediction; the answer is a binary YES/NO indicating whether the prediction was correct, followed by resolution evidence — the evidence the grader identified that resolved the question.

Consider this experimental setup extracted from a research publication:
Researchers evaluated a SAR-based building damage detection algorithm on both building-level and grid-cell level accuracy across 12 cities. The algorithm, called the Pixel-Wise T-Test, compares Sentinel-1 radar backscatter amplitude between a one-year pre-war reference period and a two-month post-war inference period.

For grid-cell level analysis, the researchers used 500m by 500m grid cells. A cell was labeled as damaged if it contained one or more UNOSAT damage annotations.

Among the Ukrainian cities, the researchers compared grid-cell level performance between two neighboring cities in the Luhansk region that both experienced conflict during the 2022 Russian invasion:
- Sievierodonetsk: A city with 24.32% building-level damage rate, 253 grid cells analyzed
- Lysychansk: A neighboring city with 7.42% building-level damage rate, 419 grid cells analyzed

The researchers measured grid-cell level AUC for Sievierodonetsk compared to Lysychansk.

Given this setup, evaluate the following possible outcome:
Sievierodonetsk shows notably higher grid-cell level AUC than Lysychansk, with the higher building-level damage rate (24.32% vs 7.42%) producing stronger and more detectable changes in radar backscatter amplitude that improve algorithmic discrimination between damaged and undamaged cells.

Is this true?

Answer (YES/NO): NO